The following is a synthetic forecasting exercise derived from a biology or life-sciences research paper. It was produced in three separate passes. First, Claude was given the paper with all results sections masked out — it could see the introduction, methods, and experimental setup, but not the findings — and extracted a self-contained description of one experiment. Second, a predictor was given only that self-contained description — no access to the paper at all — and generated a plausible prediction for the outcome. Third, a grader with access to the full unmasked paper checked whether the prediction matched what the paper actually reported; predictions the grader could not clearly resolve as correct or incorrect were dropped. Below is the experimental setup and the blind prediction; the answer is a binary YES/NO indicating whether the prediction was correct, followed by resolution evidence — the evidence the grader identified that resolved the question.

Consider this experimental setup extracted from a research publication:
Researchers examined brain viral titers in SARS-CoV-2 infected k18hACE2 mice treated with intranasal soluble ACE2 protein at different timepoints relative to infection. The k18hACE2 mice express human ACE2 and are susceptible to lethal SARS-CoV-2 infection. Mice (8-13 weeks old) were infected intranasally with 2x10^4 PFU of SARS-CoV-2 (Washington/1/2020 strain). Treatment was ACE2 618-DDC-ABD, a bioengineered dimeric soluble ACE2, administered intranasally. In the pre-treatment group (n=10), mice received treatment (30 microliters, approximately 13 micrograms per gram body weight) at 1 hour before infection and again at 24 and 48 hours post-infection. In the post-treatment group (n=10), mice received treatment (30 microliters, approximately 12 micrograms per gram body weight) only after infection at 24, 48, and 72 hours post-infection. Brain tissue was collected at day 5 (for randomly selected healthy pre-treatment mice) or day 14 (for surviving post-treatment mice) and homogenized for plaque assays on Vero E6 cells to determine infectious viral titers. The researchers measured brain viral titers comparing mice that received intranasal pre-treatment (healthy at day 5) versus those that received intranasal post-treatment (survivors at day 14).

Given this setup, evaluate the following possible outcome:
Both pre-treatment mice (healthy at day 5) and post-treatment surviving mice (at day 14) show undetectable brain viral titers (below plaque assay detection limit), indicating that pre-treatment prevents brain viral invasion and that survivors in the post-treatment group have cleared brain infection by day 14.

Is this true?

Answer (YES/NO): YES